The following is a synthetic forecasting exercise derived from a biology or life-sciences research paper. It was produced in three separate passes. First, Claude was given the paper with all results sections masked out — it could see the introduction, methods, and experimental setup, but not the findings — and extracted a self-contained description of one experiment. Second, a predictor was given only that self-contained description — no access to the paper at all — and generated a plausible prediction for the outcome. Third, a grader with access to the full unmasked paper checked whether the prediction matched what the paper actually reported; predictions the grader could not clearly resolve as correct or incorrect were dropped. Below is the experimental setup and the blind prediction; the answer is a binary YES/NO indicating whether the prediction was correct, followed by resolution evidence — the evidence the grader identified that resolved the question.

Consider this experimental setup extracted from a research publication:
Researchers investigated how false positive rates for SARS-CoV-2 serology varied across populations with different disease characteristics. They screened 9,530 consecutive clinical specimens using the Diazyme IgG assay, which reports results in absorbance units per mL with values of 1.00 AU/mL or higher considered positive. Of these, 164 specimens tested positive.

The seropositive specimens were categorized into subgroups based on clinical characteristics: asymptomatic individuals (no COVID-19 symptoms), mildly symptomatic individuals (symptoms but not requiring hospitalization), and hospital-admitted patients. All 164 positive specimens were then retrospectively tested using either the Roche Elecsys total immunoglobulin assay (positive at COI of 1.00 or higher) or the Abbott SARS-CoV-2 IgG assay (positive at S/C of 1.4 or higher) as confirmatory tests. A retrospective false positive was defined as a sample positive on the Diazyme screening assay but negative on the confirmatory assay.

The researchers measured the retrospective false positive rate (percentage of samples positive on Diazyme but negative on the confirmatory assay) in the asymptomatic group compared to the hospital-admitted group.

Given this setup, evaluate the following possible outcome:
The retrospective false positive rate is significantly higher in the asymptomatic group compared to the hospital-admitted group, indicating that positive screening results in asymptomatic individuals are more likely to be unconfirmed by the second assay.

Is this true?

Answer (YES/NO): YES